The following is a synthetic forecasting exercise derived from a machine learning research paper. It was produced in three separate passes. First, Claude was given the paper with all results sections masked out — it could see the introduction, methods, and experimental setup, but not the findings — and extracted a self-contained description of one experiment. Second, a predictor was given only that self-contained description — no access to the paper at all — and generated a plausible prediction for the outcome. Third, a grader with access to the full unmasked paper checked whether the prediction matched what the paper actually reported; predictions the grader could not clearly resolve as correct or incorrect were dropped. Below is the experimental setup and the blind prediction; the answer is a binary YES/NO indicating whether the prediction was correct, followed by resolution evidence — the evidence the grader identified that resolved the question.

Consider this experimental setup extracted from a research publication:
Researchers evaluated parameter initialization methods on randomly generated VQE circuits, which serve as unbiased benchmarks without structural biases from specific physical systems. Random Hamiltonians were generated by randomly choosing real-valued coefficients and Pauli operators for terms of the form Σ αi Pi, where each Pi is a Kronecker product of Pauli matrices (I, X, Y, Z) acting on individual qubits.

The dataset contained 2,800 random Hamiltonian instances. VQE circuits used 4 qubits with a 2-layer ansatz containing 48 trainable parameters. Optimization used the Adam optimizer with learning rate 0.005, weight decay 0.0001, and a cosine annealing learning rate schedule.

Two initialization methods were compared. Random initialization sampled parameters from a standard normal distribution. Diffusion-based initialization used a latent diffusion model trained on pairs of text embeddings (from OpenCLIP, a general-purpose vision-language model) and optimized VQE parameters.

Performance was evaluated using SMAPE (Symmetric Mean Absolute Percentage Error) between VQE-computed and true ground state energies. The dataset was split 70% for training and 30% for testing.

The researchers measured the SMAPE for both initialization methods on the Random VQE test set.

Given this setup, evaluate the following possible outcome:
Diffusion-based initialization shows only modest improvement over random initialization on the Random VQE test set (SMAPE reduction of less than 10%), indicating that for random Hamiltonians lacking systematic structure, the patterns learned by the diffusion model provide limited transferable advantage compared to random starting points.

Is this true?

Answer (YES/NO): NO